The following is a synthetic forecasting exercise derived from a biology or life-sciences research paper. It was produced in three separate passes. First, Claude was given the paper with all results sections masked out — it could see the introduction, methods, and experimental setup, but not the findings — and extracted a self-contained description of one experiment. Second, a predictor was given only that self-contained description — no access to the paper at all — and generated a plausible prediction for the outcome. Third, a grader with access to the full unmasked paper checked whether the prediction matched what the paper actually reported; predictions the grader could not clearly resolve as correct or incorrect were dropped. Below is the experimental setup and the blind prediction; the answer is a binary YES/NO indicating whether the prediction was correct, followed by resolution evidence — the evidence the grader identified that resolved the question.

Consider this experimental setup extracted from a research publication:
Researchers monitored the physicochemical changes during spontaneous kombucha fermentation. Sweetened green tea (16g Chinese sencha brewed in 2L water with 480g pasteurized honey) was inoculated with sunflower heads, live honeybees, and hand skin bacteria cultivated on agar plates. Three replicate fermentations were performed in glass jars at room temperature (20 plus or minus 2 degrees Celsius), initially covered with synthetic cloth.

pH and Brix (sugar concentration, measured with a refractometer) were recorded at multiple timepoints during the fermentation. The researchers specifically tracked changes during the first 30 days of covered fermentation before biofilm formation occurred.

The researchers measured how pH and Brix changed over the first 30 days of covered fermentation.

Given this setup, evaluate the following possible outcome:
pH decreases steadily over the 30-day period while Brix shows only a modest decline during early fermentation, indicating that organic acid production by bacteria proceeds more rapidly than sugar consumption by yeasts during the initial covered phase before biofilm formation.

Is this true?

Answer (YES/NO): YES